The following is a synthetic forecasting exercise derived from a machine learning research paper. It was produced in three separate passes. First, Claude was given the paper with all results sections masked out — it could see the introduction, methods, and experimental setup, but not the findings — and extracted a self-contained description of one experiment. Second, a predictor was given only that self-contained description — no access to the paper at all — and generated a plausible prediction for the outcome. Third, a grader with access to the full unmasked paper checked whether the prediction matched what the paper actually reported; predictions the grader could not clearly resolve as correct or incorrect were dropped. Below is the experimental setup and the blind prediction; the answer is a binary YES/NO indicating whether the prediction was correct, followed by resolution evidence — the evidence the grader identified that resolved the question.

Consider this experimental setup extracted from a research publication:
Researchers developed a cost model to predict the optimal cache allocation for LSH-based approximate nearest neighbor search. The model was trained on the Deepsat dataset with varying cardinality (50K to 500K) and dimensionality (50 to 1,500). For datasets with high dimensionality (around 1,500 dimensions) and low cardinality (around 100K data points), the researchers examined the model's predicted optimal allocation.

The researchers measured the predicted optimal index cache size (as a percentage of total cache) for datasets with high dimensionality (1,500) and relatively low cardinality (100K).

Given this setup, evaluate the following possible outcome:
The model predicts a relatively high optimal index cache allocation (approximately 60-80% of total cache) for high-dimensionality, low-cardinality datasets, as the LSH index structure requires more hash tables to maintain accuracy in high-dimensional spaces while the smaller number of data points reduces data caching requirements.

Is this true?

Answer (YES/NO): NO